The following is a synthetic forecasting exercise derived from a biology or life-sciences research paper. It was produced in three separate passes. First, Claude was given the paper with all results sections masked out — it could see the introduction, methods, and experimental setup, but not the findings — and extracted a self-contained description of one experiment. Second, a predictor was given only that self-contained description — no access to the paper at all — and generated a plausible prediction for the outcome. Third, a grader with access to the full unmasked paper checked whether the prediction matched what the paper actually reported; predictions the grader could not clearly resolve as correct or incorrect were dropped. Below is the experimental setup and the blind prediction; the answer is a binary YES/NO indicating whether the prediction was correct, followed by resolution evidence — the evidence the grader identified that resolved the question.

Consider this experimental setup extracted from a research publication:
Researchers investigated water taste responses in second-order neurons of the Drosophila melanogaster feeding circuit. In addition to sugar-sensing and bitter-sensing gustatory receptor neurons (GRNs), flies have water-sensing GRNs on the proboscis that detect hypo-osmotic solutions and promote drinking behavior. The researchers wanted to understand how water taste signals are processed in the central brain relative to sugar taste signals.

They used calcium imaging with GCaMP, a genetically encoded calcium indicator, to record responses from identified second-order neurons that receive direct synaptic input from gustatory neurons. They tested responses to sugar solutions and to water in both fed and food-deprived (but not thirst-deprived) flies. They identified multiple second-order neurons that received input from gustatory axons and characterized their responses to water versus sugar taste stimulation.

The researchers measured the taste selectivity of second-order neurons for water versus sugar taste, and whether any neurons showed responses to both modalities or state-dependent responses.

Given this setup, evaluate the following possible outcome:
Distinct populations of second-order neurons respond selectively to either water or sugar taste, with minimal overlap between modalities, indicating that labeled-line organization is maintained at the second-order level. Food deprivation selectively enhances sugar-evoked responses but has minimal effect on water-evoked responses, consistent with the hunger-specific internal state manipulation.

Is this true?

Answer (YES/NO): NO